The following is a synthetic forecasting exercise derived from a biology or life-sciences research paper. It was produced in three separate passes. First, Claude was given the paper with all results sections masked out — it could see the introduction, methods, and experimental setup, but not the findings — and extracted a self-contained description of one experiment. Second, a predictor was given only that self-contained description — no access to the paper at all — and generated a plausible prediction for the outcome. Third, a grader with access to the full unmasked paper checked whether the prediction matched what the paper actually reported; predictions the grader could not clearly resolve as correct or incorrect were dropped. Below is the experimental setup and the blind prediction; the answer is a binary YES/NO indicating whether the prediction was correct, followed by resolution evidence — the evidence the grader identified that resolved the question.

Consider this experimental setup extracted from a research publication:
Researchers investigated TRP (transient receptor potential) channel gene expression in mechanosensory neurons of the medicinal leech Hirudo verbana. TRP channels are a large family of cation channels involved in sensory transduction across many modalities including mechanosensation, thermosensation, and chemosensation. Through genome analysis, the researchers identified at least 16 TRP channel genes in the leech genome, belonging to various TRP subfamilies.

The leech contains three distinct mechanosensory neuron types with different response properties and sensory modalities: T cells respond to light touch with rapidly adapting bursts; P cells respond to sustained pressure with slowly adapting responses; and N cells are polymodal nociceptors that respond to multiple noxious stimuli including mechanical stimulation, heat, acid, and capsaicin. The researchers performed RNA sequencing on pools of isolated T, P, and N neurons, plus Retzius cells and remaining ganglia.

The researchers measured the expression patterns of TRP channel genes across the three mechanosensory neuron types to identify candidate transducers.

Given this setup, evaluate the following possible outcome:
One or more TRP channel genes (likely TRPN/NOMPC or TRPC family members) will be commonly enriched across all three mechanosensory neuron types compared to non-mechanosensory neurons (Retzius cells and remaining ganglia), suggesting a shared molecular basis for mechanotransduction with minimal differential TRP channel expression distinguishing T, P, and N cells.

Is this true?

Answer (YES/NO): NO